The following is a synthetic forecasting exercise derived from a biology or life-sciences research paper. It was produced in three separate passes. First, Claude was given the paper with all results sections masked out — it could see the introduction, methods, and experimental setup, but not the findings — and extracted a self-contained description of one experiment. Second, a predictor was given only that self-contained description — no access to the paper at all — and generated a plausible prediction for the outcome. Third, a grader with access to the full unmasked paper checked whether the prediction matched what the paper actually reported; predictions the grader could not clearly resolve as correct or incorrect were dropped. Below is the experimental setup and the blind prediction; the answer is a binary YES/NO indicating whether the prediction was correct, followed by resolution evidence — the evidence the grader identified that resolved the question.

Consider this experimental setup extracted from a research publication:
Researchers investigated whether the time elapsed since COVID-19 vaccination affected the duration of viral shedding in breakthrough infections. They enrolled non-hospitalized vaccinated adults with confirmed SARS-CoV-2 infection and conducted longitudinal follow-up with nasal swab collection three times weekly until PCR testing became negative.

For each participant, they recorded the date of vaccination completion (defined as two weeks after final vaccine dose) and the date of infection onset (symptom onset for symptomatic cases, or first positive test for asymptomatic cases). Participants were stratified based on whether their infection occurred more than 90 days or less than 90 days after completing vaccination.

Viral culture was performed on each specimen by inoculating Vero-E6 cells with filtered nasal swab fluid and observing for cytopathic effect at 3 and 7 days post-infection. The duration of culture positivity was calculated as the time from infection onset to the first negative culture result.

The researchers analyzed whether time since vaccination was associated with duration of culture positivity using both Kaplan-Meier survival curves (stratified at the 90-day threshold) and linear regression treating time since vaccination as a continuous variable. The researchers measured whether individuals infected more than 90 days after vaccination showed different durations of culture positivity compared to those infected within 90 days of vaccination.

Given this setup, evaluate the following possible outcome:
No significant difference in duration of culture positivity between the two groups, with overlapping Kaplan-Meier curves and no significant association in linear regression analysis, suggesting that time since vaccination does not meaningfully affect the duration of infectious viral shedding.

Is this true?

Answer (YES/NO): NO